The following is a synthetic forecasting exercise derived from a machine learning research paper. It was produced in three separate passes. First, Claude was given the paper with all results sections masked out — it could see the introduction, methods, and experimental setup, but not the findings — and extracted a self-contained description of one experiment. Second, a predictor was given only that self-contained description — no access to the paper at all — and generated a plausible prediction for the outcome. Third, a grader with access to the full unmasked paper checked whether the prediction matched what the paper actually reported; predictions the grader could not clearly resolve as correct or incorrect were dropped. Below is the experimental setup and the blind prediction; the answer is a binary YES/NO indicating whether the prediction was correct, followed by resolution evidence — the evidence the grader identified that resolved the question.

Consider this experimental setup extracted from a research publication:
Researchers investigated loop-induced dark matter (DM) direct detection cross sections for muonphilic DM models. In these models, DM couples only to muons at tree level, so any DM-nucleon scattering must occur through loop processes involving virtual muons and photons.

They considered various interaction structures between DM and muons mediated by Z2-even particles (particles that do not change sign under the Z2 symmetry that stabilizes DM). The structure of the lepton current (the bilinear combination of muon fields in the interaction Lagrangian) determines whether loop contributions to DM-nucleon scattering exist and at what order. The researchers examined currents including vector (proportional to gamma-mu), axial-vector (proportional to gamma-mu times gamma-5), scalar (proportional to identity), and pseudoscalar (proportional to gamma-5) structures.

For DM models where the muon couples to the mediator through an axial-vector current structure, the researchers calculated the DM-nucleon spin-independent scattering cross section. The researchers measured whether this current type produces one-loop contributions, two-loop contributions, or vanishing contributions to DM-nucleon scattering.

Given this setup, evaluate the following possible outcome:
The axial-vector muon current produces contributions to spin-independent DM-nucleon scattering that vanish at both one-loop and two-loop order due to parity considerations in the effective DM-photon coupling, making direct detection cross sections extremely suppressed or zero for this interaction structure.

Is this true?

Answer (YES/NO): YES